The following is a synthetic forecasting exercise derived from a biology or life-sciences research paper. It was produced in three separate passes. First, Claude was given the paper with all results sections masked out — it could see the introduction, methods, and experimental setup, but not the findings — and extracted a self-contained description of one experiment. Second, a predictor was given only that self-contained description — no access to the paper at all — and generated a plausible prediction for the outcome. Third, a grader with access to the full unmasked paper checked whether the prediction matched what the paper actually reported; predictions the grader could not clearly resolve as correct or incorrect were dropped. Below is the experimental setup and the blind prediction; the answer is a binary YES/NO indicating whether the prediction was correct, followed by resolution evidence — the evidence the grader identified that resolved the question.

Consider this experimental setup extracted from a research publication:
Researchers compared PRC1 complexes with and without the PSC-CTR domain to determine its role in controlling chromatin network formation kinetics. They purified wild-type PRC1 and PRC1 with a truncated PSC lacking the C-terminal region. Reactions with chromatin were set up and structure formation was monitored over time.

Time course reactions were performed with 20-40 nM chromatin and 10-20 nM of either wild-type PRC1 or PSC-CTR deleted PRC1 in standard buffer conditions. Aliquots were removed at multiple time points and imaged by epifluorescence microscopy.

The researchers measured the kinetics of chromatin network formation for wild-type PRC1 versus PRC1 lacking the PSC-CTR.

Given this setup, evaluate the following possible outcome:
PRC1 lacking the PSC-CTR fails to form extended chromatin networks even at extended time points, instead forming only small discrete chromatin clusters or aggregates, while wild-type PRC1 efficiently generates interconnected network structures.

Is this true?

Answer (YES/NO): NO